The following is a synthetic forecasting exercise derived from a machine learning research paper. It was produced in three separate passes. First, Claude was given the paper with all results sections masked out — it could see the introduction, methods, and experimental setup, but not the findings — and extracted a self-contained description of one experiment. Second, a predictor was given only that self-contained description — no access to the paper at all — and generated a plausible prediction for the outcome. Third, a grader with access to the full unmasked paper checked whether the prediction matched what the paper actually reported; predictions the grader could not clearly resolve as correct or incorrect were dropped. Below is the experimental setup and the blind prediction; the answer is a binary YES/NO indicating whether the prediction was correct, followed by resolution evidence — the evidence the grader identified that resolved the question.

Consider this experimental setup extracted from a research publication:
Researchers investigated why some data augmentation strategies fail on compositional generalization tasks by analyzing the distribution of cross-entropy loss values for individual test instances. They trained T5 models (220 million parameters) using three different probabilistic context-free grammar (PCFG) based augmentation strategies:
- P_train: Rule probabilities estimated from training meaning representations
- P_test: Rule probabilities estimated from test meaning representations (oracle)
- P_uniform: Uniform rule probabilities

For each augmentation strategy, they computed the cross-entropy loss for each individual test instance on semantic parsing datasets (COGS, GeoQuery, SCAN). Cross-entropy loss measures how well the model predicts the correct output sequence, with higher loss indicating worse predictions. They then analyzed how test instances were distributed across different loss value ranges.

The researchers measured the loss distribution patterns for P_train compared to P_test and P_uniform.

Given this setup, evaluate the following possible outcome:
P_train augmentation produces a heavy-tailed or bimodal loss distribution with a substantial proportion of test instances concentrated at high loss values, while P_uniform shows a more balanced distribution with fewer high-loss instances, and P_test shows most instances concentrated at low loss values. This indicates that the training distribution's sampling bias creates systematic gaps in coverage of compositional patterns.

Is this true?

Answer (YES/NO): YES